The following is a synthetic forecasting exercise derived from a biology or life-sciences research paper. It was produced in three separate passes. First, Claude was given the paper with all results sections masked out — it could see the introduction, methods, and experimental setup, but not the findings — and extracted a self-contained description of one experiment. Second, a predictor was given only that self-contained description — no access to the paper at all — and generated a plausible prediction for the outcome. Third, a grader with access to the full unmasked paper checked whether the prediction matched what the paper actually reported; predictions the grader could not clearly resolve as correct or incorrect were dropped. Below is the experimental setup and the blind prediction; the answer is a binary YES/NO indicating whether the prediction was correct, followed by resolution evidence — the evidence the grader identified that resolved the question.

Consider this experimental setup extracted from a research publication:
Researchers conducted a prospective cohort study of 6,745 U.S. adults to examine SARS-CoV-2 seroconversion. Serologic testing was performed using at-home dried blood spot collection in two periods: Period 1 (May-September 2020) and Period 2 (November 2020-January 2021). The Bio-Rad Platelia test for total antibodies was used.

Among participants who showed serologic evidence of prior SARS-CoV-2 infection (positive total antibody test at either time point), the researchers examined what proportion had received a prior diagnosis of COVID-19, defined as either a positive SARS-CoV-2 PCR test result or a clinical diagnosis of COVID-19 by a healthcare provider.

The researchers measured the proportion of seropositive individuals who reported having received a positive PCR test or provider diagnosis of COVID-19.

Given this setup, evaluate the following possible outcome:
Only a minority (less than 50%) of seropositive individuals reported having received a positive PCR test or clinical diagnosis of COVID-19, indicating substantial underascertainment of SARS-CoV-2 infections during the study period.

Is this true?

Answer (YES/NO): YES